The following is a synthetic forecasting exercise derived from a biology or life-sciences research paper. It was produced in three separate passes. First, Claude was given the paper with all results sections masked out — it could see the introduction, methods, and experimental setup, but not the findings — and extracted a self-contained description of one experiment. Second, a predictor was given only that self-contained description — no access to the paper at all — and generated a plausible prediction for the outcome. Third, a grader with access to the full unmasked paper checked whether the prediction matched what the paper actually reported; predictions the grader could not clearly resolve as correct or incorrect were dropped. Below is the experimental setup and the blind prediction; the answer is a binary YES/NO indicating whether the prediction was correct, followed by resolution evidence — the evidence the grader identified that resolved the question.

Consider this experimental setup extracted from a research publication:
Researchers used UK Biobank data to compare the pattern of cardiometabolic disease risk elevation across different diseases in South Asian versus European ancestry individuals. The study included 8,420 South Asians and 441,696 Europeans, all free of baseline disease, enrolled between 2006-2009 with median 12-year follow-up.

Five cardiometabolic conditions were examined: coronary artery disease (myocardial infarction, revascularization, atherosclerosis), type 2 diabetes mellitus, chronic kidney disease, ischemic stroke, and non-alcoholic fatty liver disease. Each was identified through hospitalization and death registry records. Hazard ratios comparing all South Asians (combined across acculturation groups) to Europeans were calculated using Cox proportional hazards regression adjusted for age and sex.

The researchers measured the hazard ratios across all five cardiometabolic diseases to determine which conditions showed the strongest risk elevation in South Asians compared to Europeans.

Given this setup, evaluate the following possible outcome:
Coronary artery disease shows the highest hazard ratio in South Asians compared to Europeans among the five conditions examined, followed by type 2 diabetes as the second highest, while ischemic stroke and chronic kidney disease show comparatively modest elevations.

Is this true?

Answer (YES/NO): NO